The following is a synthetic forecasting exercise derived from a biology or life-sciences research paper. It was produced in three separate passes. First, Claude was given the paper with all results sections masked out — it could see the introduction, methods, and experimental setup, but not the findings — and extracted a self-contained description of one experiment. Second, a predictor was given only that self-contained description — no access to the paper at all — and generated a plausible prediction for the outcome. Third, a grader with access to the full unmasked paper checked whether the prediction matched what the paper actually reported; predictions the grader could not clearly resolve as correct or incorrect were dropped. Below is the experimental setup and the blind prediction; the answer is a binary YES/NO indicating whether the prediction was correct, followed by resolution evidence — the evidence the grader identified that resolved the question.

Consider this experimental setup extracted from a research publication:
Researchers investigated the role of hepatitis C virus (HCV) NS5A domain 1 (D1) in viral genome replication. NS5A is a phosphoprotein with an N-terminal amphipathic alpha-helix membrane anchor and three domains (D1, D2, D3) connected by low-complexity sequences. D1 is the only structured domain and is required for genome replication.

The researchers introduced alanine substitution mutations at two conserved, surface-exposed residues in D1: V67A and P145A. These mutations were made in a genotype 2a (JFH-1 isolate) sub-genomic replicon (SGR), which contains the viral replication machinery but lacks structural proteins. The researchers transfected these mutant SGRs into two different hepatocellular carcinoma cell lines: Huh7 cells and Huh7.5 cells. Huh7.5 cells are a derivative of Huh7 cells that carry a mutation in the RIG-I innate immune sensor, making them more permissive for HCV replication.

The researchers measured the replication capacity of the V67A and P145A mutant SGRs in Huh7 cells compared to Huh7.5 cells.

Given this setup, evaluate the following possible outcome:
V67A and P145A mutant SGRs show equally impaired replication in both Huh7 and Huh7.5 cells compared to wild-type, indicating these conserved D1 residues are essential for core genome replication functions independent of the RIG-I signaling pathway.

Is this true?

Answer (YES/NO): NO